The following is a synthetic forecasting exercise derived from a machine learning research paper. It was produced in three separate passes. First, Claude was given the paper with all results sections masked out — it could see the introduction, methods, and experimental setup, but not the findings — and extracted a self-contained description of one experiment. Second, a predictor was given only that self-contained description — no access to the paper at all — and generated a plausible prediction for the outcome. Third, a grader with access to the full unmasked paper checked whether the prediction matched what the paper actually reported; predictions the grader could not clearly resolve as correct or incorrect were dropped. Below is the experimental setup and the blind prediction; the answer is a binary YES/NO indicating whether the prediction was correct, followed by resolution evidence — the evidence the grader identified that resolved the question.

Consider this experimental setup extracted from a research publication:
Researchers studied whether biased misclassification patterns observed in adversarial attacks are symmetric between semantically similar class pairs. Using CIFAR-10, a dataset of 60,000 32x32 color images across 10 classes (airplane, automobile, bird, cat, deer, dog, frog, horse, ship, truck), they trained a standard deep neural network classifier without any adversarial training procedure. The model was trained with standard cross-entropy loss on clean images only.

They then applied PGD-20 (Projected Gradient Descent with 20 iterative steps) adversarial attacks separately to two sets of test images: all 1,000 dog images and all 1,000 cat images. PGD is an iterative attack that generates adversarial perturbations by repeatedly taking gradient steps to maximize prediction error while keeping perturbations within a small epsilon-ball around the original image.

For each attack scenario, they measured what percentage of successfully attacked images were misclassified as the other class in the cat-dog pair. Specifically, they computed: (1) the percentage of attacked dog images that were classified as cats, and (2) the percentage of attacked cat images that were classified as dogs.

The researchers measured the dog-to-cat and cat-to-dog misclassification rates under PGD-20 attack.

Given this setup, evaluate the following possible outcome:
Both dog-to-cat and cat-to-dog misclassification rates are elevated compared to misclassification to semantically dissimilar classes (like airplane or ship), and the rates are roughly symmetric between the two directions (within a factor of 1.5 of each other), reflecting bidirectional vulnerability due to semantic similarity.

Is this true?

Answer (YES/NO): YES